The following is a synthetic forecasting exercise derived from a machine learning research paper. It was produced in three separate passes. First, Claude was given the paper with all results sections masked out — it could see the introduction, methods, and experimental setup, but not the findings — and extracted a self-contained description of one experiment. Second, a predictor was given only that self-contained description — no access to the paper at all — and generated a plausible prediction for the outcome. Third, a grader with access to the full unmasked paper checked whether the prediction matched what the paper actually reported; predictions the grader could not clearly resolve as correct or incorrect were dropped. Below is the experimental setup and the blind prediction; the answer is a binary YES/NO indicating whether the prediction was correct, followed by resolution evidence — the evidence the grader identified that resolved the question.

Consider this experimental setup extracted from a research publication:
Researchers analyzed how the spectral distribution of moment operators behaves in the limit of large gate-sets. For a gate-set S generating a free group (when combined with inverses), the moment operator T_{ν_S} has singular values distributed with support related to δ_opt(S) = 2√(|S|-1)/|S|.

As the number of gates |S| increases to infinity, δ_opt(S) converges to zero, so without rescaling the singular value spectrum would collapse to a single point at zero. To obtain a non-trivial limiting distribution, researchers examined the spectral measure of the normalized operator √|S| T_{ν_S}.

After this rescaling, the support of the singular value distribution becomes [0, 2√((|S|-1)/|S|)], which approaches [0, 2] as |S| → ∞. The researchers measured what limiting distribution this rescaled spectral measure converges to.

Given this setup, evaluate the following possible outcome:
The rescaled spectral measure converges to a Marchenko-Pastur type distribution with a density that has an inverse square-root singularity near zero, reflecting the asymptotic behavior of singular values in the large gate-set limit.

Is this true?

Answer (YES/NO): NO